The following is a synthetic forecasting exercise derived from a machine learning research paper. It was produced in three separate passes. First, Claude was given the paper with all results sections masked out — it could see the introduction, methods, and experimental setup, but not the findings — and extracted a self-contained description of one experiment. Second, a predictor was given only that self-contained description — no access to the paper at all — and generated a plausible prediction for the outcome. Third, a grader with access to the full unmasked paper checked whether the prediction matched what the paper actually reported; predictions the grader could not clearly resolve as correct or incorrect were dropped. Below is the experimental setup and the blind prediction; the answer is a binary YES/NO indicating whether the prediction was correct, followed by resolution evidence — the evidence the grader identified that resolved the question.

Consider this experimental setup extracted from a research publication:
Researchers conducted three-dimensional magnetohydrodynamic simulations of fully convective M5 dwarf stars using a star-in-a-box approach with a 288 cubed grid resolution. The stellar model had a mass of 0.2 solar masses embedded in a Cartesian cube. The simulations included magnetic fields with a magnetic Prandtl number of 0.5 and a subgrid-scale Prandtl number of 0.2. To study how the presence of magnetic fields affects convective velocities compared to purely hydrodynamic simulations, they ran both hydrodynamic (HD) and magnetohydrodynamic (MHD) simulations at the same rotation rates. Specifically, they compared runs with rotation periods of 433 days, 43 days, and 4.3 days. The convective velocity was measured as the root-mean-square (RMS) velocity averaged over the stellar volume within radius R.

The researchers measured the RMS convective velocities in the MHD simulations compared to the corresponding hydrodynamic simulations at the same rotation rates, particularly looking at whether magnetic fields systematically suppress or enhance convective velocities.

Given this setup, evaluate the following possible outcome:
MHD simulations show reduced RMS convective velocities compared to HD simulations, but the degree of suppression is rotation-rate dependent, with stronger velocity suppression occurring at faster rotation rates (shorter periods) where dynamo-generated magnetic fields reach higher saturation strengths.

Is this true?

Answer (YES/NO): YES